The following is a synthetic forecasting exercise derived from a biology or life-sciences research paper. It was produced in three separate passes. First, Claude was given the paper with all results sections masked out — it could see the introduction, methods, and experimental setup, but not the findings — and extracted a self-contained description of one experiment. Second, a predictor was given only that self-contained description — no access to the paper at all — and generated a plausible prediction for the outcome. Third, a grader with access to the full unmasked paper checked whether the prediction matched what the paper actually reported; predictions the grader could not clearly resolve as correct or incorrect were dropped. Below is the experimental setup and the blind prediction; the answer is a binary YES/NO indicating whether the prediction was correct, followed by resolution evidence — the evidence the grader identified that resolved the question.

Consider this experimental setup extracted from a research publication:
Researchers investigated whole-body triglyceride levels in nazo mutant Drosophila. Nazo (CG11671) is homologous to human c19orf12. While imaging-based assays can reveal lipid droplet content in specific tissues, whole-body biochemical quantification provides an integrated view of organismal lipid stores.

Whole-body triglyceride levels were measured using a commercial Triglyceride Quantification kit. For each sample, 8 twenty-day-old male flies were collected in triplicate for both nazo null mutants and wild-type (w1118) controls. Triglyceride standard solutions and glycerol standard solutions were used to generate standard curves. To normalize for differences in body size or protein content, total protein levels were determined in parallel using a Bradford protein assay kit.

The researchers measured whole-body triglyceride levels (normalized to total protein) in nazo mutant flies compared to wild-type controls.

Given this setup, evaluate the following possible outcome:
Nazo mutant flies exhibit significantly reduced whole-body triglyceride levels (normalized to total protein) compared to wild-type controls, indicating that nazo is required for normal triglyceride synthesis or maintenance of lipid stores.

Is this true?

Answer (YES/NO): YES